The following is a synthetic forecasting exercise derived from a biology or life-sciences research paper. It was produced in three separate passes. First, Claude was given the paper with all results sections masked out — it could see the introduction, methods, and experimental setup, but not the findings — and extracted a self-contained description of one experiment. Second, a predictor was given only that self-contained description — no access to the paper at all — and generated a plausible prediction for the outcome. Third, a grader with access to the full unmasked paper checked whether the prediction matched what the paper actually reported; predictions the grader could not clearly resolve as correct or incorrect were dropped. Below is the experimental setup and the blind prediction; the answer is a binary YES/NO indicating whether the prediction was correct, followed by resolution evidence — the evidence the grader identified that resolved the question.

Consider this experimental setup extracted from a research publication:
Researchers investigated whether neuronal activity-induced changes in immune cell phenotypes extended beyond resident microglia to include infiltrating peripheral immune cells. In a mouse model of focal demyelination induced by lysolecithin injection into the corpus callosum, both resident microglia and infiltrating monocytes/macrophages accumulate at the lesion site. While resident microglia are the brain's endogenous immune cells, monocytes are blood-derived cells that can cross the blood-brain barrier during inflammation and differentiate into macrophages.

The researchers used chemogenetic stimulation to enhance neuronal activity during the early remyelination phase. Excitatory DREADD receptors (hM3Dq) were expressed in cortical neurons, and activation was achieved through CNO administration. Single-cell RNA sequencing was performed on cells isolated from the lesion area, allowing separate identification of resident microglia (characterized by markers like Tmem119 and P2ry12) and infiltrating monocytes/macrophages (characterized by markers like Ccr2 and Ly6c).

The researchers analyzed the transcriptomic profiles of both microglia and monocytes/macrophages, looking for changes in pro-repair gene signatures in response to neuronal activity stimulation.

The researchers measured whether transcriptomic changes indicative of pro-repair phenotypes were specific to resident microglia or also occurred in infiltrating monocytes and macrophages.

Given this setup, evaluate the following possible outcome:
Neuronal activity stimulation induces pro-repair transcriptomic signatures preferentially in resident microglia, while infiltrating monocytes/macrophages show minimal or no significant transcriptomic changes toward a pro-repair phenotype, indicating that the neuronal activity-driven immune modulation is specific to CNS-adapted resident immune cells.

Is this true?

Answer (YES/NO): NO